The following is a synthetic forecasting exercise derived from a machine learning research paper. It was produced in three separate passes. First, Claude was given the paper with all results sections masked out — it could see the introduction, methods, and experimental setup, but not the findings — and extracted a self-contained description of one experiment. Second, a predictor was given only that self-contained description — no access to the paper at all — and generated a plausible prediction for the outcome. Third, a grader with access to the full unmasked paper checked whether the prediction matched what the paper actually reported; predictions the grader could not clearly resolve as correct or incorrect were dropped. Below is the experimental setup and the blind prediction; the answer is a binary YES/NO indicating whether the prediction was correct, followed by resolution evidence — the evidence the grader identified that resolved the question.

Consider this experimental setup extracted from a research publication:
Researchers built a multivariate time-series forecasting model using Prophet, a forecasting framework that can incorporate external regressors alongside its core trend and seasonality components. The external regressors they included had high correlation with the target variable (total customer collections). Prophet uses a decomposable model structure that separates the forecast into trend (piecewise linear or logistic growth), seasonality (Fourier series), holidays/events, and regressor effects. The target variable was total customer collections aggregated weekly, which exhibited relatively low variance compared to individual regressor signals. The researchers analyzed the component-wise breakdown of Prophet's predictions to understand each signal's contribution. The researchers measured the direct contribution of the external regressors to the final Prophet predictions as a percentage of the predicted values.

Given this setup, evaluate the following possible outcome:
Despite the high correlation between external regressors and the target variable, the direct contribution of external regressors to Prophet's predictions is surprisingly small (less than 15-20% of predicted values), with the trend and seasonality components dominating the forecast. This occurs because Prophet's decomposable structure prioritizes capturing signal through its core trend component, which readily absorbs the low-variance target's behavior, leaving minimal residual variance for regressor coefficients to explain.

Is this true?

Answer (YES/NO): NO